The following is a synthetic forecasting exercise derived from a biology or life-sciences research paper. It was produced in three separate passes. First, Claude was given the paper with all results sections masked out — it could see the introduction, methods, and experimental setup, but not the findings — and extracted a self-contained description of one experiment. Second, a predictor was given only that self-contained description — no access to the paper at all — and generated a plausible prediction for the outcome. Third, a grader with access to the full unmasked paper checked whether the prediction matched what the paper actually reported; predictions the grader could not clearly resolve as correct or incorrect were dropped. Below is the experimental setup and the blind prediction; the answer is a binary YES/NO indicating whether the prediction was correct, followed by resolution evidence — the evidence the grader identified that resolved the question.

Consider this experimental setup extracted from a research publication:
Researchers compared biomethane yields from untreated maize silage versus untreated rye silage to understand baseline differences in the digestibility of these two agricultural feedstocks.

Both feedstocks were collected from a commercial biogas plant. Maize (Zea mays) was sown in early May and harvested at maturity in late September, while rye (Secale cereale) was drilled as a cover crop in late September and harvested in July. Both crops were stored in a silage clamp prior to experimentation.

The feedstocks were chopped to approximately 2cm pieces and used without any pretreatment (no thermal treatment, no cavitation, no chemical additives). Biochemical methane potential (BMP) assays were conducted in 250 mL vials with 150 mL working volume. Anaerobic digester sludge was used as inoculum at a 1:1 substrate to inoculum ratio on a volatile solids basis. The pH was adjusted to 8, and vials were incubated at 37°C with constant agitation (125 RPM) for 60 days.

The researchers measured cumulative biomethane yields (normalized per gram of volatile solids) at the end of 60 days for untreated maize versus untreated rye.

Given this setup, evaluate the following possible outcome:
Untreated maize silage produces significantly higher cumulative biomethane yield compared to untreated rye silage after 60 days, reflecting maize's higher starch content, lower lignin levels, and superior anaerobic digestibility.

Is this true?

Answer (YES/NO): NO